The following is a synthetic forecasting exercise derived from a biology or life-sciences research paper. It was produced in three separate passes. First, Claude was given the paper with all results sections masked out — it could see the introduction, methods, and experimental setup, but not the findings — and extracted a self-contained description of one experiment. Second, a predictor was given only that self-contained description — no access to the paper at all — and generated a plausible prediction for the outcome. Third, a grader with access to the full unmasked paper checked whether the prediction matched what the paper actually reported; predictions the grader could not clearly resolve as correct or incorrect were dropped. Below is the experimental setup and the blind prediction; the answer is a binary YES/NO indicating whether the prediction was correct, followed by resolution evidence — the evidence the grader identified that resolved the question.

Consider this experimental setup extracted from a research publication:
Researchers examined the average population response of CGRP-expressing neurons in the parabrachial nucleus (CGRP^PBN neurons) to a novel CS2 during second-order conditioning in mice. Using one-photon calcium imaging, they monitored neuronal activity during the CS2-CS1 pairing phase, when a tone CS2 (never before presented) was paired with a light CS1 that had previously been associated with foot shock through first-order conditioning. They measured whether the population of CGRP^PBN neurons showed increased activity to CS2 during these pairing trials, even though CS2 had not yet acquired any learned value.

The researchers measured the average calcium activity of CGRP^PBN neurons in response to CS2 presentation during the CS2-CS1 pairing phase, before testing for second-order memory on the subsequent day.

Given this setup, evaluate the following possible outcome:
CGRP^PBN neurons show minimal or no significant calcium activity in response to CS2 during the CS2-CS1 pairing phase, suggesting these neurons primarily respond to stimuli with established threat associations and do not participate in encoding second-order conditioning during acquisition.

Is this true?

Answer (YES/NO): YES